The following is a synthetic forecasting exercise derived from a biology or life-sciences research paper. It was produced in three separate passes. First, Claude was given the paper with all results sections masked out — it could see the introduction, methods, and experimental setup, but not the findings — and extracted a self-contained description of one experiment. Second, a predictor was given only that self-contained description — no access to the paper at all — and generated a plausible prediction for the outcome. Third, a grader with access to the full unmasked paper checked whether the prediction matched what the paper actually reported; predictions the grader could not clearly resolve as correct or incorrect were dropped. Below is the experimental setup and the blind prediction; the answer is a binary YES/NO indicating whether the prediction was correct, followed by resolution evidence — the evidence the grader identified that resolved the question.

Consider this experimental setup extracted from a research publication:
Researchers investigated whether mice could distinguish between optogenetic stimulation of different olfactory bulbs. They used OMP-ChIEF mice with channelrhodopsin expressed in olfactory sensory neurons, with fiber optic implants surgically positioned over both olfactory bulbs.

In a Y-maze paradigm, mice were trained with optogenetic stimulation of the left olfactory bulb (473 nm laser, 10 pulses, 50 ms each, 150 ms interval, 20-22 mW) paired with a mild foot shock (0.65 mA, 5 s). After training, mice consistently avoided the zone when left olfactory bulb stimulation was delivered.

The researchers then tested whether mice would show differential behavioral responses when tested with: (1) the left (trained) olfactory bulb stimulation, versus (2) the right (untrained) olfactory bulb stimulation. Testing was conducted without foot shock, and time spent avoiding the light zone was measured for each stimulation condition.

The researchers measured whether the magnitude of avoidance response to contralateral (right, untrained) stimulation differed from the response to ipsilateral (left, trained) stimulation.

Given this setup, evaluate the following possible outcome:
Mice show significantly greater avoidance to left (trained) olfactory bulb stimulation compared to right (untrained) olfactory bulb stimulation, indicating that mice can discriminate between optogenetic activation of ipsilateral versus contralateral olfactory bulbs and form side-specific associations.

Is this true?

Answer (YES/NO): YES